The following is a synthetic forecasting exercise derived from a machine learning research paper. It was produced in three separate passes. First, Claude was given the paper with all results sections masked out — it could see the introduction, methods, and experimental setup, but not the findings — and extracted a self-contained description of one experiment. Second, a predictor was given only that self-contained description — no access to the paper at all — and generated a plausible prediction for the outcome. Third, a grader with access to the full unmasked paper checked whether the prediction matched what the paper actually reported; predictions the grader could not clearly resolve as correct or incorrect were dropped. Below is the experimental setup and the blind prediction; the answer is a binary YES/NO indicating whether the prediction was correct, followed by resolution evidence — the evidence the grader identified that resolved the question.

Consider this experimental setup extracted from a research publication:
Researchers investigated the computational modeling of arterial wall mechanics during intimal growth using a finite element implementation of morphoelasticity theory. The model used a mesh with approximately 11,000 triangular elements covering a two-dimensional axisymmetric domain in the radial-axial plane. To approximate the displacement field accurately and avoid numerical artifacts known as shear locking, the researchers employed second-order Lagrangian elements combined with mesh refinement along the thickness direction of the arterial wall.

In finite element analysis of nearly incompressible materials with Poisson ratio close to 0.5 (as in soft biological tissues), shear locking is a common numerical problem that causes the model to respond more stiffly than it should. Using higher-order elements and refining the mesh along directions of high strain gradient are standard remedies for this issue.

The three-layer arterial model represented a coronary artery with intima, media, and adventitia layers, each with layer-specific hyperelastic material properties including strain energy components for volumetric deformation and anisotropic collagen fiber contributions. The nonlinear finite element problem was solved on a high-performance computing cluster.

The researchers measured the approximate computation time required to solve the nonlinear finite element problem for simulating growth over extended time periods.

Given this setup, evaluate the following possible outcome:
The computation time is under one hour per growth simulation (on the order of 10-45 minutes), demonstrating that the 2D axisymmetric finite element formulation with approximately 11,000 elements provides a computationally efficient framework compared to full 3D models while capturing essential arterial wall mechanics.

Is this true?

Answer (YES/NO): NO